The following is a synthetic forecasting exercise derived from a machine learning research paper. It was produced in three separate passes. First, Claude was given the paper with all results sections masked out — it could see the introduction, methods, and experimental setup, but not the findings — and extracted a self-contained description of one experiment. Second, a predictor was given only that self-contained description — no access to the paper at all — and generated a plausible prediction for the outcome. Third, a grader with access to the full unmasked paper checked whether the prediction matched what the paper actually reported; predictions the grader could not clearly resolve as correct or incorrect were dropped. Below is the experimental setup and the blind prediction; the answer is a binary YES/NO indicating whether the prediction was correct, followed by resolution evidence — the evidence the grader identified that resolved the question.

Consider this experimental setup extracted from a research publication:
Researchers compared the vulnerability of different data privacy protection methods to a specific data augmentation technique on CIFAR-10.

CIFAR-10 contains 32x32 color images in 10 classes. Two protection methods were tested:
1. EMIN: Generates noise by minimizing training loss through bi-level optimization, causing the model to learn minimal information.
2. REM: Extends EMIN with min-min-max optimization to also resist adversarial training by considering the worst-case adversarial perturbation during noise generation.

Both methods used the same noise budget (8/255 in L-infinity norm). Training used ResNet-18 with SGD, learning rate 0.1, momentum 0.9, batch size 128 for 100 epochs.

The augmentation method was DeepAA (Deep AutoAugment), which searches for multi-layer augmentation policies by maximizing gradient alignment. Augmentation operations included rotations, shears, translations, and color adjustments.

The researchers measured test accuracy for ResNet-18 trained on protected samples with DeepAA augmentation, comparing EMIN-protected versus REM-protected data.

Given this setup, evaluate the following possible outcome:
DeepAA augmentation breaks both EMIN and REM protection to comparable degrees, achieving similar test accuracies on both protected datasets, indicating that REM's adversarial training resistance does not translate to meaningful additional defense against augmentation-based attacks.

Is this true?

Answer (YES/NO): NO